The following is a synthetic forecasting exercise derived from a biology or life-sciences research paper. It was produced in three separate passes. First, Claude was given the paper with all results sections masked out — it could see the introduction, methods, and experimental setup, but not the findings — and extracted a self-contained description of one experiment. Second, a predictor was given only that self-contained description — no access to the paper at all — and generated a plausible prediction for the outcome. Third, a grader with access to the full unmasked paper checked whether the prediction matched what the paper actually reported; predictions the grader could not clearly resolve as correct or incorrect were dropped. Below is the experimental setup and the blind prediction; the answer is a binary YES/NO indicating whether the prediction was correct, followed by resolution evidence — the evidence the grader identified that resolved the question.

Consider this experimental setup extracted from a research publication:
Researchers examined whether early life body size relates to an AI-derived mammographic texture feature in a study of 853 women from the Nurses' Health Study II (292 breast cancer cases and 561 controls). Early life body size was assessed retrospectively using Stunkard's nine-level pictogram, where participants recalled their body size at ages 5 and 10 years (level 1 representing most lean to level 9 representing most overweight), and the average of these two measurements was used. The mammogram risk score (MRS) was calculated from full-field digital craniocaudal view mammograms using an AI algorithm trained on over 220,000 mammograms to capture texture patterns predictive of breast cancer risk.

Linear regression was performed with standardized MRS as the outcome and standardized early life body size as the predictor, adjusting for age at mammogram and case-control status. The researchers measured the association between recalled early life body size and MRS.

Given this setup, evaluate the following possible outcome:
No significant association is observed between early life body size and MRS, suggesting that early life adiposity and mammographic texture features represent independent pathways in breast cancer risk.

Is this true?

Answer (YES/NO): NO